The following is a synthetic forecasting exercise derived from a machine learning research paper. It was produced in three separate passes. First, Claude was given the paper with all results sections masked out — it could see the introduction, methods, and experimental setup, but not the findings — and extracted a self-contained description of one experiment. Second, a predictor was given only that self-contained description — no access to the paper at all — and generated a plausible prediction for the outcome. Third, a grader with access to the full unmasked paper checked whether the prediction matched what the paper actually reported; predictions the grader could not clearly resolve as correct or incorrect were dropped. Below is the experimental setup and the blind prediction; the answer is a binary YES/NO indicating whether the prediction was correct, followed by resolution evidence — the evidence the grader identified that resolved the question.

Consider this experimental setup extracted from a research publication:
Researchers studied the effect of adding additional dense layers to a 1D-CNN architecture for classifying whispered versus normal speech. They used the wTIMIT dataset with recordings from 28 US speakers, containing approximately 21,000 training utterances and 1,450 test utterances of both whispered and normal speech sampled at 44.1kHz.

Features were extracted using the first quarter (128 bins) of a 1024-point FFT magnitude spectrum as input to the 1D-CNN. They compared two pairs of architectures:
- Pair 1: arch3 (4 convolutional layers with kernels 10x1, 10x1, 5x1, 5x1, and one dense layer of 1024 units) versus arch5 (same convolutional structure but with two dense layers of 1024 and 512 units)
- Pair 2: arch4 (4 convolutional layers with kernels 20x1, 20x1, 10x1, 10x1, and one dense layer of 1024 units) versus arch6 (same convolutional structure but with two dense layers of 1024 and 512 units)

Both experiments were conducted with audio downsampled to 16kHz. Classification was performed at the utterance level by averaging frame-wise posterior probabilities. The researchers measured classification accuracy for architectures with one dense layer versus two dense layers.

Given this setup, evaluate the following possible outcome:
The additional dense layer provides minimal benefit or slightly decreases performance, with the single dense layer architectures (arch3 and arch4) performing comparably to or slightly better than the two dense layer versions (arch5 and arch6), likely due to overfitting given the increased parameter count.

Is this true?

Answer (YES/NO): NO